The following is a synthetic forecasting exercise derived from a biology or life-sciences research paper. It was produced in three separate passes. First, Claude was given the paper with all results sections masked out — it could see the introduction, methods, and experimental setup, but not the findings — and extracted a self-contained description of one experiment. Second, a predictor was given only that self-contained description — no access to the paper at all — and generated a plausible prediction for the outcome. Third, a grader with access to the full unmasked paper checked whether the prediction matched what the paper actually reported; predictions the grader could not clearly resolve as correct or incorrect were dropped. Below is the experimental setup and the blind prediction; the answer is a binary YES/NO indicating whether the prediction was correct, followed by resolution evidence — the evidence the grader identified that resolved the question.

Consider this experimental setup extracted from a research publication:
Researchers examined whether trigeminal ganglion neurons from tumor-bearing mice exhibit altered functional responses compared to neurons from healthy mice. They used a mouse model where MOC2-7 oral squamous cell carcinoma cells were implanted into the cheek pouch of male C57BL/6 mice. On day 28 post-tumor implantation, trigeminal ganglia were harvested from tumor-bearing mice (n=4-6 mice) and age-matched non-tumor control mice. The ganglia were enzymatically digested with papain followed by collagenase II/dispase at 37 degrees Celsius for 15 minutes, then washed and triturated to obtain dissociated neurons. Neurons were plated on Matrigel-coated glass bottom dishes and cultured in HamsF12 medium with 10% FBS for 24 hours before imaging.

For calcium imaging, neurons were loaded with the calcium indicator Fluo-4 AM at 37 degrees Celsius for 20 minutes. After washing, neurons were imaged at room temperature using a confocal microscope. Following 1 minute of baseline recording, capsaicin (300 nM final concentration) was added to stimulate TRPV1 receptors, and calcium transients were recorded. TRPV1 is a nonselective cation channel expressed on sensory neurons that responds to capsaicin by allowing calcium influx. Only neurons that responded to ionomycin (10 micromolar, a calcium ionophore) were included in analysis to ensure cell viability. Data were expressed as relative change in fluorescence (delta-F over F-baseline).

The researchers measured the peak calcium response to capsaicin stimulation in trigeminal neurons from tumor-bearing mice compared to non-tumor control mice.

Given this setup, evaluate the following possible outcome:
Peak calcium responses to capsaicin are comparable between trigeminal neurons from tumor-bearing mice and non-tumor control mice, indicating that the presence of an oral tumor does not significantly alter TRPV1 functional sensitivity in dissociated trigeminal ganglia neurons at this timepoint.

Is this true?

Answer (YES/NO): NO